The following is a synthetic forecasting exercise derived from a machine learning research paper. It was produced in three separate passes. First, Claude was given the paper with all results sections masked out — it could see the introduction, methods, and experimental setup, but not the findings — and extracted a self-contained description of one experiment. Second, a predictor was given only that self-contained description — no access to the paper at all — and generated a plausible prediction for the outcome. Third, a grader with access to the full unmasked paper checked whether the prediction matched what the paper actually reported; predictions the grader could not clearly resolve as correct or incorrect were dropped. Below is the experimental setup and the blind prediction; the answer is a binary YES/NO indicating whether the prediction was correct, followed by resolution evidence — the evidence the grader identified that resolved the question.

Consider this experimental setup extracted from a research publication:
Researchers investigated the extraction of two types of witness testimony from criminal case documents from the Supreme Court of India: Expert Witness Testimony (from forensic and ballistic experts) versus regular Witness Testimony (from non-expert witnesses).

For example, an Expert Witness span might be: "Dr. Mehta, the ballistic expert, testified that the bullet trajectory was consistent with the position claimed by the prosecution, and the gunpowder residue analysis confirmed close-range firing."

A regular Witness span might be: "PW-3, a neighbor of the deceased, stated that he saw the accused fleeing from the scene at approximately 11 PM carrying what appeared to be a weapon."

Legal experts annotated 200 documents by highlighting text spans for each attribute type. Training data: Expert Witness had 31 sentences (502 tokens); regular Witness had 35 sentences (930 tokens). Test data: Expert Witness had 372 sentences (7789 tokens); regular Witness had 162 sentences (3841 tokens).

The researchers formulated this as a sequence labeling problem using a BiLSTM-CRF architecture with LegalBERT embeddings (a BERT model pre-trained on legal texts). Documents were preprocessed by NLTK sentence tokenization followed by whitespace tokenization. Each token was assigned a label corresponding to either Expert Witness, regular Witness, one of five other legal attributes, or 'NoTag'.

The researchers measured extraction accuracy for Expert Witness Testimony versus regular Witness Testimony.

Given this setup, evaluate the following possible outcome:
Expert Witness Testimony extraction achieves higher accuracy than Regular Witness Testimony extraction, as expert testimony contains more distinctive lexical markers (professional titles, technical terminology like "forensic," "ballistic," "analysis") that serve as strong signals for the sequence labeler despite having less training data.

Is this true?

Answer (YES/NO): YES